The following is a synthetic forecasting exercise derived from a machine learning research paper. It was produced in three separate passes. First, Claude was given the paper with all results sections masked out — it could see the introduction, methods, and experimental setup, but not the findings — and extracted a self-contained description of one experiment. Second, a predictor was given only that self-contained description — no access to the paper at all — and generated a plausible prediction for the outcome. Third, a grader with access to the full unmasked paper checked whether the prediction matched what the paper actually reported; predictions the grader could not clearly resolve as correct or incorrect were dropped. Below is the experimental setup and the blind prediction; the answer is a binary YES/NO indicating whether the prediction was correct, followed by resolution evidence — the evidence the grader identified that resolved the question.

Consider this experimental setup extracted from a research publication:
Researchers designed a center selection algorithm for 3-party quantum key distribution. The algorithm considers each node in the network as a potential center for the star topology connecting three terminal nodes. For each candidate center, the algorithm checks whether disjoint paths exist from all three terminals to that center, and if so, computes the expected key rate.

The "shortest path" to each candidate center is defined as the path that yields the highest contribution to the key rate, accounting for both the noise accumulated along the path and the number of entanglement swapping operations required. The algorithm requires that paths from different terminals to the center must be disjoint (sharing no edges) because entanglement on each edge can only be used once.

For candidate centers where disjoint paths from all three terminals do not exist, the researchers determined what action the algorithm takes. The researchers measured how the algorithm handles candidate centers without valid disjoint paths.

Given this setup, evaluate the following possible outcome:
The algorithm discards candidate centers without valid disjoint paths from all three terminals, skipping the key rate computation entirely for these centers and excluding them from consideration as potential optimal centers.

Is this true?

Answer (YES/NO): YES